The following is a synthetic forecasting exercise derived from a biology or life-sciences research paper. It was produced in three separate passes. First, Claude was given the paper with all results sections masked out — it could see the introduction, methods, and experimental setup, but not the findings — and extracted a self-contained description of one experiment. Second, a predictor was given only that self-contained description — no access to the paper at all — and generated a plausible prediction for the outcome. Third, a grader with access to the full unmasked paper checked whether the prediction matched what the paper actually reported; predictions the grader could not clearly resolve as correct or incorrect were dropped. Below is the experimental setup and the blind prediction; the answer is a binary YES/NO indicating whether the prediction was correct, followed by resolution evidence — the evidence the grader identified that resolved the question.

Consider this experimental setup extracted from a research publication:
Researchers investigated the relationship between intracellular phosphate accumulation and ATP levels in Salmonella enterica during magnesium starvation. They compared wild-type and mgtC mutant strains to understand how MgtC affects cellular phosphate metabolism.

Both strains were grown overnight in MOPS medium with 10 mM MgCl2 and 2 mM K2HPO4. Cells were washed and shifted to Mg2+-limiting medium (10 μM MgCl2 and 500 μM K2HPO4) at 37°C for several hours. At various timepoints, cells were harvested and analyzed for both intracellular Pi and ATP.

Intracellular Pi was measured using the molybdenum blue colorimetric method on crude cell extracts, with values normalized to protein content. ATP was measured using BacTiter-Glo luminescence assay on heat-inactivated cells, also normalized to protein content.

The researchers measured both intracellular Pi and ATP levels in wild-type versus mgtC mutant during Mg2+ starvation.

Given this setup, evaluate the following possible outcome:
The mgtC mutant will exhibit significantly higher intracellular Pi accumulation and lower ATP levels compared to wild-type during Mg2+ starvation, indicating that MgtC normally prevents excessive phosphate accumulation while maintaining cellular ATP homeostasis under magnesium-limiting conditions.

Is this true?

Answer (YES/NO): NO